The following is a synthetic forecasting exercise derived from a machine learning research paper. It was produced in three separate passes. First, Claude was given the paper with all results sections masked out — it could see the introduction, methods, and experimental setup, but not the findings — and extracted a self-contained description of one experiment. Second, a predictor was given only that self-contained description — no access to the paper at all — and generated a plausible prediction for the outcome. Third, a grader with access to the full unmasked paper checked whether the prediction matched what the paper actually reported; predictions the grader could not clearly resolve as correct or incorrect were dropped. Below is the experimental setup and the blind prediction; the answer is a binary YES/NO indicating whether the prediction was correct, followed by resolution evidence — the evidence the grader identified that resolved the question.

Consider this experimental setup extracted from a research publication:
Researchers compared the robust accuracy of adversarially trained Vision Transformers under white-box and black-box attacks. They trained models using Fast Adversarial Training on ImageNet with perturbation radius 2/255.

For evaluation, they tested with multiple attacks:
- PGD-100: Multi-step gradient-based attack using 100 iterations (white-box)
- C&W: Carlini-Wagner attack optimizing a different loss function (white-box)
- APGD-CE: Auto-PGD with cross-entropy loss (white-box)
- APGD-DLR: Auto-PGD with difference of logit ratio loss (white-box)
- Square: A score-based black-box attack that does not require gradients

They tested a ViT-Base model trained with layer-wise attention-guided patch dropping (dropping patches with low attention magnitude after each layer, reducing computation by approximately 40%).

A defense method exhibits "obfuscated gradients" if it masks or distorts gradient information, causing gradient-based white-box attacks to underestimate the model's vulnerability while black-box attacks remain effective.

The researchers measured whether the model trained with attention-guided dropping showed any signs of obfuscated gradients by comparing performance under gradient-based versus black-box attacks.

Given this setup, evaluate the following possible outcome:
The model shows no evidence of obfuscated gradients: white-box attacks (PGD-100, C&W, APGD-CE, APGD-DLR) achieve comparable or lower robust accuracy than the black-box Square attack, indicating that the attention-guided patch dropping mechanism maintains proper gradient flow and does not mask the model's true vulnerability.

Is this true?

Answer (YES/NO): YES